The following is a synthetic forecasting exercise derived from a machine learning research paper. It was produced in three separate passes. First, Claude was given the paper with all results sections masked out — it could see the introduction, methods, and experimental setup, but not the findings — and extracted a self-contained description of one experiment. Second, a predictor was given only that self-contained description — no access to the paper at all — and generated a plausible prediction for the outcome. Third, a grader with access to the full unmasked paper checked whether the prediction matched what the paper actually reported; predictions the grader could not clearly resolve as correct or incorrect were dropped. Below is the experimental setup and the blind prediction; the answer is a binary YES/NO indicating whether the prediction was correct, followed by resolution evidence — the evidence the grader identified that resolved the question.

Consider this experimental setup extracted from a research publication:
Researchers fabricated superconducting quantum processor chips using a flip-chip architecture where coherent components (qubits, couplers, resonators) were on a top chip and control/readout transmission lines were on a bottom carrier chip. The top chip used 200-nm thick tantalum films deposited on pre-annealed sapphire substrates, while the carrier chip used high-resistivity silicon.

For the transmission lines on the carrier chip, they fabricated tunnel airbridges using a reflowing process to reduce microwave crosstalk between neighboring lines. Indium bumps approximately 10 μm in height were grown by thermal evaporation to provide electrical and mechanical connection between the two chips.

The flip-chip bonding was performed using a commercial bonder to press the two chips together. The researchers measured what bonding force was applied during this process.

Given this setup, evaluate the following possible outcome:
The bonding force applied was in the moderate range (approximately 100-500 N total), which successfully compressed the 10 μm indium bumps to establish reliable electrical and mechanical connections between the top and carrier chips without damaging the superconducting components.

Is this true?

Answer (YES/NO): NO